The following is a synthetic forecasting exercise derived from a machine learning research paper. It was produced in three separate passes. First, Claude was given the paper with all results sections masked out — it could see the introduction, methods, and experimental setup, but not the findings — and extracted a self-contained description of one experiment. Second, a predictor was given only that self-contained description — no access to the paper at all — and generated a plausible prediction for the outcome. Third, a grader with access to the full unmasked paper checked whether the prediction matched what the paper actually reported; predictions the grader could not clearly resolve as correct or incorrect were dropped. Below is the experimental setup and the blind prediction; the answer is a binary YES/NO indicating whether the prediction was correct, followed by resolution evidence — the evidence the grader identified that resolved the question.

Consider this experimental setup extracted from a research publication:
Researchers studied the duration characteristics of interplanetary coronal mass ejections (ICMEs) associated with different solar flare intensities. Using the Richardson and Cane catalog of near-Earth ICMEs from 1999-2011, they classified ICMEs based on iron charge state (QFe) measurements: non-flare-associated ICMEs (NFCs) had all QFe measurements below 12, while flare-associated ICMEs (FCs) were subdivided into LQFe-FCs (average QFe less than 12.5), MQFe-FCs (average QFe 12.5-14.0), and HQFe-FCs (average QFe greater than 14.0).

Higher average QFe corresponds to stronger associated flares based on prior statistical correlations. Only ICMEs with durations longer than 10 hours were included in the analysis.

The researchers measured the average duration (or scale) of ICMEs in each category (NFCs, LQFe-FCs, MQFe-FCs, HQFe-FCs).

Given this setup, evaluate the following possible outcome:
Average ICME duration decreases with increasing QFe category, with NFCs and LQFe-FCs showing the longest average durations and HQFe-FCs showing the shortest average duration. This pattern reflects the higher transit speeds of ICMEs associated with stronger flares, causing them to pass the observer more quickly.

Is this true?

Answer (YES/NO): NO